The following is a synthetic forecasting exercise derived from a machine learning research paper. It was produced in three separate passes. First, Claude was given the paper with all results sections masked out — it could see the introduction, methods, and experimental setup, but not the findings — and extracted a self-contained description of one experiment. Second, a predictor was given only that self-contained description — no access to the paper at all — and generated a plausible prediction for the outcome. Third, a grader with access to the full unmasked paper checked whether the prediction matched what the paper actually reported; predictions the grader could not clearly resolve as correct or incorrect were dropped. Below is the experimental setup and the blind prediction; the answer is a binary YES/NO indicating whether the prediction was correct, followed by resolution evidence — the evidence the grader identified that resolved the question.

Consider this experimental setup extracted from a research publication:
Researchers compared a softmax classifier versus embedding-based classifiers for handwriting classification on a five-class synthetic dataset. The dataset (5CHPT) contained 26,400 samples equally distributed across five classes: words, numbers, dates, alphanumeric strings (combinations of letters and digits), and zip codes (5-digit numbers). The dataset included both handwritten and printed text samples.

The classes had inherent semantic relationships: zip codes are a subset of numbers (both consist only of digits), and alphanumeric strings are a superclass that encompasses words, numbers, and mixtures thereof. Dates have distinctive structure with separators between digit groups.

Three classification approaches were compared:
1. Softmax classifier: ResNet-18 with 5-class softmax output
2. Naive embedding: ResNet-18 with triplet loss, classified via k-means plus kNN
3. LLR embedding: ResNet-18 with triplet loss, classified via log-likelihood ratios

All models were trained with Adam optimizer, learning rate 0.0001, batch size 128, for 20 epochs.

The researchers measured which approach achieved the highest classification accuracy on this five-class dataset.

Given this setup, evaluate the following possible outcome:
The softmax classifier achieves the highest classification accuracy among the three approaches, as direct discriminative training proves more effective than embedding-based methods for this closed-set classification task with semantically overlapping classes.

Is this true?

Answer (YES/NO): YES